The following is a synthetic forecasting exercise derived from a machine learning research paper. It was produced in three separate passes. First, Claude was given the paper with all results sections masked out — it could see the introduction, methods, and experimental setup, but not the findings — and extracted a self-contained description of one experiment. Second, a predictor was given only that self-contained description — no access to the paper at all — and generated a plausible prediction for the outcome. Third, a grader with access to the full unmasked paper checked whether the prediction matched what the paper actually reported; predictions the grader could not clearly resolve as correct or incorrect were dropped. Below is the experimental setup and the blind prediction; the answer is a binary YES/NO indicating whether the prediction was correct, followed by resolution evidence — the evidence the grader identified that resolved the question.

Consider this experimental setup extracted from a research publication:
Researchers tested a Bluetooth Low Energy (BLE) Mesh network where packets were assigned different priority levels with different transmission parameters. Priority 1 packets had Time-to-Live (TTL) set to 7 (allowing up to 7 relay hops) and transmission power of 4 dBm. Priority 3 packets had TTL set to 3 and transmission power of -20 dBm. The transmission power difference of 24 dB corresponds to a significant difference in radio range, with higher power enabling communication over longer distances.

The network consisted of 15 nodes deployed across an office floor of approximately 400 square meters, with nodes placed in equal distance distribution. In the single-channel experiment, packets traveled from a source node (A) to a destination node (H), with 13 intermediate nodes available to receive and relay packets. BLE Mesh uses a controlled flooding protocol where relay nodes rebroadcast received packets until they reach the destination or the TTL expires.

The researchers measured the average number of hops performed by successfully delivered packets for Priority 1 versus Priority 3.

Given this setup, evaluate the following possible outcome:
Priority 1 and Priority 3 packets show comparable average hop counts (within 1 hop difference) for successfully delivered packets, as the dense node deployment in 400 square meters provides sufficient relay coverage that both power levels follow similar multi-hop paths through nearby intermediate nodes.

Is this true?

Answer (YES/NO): NO